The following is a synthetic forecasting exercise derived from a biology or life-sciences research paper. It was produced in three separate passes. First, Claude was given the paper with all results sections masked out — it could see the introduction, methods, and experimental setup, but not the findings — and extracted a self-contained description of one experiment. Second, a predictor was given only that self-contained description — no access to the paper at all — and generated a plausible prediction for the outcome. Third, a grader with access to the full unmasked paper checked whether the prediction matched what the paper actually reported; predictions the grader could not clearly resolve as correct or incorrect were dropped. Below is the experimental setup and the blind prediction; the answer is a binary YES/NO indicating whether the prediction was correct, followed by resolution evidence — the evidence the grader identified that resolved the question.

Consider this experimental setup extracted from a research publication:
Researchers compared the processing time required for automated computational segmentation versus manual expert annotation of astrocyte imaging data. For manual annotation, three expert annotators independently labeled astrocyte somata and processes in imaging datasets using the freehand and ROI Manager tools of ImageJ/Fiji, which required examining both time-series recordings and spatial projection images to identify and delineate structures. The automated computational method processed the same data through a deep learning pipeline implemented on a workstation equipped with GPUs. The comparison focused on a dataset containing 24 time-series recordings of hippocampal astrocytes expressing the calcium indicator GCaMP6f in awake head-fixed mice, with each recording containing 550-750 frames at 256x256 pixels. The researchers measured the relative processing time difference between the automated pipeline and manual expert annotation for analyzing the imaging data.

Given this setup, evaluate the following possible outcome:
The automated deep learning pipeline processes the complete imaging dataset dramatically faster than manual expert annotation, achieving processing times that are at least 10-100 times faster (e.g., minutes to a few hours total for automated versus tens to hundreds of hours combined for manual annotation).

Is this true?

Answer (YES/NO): YES